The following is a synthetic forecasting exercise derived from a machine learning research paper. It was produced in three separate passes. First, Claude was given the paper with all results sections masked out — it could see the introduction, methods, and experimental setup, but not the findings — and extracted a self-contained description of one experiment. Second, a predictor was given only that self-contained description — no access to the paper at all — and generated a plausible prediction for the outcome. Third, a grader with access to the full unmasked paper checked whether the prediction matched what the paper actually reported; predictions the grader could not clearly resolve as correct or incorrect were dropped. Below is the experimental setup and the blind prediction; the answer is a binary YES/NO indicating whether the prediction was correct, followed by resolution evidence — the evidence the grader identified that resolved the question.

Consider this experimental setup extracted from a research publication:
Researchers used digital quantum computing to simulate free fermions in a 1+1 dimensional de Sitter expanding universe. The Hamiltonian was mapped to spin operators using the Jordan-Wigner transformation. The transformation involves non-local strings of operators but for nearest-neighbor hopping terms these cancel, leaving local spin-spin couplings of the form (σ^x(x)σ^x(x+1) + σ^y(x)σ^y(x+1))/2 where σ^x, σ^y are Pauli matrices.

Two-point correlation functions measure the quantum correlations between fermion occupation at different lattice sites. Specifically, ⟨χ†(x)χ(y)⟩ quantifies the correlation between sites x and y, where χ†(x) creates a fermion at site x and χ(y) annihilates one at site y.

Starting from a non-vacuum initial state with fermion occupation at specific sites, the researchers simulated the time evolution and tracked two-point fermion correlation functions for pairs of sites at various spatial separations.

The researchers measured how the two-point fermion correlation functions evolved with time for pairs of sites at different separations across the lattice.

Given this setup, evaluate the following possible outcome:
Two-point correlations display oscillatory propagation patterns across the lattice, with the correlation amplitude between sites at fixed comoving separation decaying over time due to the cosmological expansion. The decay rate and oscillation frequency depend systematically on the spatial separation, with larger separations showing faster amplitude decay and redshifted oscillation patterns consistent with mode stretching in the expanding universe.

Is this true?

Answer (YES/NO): NO